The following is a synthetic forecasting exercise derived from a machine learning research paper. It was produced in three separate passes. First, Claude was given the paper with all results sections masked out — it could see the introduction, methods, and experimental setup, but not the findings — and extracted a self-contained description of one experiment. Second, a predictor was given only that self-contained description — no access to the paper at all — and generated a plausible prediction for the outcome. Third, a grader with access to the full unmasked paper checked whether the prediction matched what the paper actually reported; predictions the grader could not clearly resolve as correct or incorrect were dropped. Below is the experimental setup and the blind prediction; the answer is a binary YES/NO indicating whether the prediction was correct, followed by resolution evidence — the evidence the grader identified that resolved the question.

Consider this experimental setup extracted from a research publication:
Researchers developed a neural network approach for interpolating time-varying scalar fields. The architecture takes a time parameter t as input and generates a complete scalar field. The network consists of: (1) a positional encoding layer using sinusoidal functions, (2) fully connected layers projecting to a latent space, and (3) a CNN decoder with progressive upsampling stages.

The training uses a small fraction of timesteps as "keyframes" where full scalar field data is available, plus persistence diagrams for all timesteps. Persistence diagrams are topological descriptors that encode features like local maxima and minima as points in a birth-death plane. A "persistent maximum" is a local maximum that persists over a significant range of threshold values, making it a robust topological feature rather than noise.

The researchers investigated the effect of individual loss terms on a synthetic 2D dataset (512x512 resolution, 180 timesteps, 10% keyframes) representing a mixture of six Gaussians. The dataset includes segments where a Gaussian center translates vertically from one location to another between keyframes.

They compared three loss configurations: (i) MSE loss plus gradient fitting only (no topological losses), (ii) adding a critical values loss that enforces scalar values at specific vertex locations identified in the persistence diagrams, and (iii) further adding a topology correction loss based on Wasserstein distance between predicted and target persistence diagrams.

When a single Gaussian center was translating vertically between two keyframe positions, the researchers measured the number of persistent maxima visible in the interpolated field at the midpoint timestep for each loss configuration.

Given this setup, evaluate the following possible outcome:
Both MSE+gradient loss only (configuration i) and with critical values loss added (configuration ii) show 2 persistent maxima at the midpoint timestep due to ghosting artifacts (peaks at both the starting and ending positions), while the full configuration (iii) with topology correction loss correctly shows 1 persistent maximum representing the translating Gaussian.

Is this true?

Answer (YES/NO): NO